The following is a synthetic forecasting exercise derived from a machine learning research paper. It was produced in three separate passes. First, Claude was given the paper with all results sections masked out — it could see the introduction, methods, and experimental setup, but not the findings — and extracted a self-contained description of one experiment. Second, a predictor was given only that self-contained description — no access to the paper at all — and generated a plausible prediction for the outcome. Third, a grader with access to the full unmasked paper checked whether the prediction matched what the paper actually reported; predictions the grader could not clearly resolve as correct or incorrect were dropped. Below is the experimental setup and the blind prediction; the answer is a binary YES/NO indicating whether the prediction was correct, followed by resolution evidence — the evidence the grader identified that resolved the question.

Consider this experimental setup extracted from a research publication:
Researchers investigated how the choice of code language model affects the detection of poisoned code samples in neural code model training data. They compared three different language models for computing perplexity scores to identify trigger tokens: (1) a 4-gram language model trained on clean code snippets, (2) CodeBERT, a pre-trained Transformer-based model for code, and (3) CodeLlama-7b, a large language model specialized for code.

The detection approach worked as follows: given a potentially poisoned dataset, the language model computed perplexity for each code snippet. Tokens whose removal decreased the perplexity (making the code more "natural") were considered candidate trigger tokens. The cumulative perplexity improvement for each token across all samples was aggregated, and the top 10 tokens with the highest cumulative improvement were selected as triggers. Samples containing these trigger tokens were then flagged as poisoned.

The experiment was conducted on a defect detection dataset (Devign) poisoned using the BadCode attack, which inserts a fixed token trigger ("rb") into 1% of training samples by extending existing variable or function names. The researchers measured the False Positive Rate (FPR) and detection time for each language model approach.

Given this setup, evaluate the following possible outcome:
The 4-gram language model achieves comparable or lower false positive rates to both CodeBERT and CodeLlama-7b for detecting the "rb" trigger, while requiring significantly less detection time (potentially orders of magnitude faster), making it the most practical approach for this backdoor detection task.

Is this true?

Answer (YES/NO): YES